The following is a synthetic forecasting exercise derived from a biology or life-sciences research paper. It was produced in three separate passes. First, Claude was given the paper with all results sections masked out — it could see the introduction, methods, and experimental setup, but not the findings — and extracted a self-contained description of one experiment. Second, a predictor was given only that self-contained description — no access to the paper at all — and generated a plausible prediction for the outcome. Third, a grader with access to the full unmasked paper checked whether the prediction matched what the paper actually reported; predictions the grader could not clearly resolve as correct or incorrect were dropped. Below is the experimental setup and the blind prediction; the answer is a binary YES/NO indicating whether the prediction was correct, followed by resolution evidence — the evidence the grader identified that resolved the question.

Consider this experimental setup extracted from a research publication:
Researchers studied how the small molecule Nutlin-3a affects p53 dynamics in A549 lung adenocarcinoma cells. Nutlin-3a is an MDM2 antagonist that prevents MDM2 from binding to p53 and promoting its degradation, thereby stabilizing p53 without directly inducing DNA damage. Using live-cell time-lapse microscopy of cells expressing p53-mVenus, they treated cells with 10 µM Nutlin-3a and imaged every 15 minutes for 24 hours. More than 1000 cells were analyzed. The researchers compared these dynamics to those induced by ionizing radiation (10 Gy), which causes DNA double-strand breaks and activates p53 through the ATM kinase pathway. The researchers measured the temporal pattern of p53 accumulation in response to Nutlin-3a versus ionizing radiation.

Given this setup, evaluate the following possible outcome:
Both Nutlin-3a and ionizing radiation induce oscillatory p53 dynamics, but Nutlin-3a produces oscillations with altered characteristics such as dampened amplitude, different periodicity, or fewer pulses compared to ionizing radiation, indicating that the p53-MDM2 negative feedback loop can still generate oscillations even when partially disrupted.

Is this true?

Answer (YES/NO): NO